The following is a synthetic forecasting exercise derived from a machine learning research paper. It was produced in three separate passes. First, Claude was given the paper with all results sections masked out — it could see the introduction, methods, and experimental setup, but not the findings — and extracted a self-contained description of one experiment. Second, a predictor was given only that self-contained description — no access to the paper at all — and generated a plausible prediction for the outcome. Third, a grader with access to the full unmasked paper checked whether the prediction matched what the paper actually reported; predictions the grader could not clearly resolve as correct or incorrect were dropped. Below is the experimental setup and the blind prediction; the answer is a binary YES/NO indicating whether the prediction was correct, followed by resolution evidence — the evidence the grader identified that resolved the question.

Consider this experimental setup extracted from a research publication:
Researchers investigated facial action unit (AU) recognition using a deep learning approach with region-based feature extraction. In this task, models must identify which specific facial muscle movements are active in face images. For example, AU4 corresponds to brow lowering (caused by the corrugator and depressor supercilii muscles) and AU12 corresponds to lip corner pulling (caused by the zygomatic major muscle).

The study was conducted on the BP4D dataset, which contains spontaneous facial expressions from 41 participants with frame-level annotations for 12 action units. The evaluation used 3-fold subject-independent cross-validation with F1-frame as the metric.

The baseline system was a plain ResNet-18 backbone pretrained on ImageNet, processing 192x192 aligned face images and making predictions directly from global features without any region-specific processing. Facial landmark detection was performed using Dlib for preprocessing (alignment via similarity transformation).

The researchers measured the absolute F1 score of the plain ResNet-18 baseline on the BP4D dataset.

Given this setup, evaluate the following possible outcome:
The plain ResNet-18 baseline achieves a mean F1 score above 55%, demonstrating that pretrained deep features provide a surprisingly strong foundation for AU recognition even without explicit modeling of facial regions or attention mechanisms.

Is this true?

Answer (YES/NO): YES